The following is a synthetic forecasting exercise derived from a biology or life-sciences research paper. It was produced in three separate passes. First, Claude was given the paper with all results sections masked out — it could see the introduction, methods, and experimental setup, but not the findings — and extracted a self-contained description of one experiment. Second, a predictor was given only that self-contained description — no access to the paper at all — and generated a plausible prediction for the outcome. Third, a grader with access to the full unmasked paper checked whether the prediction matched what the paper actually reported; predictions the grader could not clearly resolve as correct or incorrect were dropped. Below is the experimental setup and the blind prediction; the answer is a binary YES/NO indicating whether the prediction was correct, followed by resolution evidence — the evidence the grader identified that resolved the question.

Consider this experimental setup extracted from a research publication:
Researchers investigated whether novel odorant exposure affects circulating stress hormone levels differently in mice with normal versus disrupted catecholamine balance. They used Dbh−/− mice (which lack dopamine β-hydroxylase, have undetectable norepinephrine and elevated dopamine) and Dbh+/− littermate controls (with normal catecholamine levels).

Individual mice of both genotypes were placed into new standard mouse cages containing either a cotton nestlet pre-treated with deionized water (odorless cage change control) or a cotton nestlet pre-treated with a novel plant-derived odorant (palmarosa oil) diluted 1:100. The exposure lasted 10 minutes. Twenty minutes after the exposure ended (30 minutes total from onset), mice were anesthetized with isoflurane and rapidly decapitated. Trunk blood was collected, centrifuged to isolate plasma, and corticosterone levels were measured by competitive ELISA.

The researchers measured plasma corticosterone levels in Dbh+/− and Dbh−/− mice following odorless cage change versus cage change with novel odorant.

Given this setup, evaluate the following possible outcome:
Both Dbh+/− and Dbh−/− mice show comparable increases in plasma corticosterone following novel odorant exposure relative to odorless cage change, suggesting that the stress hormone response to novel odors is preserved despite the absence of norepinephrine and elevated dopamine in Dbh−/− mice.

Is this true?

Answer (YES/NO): NO